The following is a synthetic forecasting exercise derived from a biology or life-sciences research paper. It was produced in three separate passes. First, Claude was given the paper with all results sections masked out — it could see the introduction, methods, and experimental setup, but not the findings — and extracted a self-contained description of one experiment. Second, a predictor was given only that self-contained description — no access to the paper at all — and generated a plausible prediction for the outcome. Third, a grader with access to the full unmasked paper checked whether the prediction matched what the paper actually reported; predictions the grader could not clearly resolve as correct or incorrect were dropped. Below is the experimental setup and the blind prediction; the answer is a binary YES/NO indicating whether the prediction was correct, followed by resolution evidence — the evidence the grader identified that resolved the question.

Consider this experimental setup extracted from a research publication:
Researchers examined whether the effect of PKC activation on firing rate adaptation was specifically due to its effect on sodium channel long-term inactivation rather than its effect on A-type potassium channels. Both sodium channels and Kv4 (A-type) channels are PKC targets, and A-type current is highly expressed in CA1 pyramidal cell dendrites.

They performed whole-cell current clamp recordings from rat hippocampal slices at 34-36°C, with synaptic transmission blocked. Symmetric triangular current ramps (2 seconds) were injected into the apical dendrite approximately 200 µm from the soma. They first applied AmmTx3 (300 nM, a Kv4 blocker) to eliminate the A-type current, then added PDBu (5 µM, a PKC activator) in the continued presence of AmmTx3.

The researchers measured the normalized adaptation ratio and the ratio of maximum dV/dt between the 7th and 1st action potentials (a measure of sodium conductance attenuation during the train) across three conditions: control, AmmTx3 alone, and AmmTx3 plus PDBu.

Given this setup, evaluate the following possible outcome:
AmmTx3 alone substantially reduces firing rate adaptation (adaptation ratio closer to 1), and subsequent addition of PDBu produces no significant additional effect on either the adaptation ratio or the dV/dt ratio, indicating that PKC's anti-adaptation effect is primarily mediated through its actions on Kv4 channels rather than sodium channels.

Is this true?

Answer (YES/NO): NO